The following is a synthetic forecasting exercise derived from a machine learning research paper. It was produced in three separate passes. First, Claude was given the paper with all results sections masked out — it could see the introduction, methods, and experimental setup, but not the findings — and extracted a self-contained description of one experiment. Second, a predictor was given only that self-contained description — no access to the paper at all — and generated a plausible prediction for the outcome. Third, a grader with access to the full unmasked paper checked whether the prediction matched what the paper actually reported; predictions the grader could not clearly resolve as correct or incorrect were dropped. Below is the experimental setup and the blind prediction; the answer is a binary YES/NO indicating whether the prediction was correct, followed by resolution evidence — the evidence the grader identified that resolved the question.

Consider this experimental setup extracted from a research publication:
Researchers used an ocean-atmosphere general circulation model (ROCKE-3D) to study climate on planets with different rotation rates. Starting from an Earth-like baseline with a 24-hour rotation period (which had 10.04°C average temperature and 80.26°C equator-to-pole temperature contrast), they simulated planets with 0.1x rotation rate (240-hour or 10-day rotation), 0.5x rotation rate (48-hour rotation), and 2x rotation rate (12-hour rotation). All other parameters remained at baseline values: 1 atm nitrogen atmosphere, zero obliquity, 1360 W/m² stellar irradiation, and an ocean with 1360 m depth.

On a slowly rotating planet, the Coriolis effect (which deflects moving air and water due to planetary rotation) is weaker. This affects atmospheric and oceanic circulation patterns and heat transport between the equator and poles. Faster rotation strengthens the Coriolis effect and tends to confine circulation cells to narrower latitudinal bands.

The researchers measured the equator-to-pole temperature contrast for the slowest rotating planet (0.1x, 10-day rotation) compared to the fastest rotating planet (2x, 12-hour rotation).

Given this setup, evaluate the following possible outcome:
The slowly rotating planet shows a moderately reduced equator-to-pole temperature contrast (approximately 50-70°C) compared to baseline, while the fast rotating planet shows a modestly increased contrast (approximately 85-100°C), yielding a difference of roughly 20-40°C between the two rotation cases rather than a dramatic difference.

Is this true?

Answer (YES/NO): NO